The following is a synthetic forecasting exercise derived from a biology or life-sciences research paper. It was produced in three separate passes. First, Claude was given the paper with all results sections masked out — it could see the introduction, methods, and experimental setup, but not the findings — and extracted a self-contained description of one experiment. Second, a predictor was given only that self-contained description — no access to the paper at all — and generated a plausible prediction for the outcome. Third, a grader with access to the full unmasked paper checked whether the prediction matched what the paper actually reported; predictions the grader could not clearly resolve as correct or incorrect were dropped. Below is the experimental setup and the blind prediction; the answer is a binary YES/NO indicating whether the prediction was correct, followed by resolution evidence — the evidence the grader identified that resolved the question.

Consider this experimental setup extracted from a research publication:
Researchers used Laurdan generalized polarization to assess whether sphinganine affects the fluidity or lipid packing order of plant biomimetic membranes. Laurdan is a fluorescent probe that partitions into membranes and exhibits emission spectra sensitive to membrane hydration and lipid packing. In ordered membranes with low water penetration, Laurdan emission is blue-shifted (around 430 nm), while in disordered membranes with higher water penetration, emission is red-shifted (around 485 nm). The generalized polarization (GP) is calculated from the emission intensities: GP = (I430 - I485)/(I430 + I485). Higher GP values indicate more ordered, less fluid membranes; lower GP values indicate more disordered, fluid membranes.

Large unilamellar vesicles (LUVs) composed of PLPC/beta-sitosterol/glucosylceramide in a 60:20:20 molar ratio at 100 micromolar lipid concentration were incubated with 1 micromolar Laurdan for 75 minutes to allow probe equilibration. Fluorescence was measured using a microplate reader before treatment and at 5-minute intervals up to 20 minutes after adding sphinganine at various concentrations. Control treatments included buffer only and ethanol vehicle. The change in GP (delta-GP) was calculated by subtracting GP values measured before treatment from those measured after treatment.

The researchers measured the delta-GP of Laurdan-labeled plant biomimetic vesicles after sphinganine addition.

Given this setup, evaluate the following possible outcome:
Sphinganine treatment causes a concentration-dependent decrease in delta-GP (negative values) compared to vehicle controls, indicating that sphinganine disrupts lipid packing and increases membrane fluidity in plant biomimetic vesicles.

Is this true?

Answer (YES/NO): NO